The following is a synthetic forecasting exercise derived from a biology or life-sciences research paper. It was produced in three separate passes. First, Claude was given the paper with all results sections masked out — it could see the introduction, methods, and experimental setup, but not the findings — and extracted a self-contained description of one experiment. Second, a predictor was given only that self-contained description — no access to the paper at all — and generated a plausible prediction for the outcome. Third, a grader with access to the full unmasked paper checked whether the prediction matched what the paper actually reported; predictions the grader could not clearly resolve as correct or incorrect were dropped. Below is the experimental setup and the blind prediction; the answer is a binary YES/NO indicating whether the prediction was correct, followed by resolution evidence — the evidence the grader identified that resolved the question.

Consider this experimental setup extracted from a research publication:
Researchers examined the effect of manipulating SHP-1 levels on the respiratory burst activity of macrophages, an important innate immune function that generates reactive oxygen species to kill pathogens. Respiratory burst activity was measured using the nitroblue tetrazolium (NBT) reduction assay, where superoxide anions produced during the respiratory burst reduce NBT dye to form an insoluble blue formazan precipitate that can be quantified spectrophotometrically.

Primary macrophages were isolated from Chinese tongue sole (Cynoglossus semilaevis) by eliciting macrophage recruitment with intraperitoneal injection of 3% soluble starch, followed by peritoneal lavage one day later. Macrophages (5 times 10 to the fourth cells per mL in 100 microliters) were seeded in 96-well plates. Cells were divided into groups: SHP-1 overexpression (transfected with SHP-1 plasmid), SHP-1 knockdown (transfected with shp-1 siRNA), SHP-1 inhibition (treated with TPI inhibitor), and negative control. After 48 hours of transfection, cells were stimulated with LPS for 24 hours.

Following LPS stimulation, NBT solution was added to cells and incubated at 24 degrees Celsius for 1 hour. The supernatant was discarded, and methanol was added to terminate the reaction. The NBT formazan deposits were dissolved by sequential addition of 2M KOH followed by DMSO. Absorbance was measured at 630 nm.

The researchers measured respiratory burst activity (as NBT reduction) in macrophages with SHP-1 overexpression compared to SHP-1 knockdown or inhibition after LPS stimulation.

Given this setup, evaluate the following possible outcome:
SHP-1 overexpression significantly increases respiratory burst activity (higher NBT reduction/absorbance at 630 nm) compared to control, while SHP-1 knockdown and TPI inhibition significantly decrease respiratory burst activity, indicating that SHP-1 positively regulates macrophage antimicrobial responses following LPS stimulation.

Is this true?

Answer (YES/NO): NO